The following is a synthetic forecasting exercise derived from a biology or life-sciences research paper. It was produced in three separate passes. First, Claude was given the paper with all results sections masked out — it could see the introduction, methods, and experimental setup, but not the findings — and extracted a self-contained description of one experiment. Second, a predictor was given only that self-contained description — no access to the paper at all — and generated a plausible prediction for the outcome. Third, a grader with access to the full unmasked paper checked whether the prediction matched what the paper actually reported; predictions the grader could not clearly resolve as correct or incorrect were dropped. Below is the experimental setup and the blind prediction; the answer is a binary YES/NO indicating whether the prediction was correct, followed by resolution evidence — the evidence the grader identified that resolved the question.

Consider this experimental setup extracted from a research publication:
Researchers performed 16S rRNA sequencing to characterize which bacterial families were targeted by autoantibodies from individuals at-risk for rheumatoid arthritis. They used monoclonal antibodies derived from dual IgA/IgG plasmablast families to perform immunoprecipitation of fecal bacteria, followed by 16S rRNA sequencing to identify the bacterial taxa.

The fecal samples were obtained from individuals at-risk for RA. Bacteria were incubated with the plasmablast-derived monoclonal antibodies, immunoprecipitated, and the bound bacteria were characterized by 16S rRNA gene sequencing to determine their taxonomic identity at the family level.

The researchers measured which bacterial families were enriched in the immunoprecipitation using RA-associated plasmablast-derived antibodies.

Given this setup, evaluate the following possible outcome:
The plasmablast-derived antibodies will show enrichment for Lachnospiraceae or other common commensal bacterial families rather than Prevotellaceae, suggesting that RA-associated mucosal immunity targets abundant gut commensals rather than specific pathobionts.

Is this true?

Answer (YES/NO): YES